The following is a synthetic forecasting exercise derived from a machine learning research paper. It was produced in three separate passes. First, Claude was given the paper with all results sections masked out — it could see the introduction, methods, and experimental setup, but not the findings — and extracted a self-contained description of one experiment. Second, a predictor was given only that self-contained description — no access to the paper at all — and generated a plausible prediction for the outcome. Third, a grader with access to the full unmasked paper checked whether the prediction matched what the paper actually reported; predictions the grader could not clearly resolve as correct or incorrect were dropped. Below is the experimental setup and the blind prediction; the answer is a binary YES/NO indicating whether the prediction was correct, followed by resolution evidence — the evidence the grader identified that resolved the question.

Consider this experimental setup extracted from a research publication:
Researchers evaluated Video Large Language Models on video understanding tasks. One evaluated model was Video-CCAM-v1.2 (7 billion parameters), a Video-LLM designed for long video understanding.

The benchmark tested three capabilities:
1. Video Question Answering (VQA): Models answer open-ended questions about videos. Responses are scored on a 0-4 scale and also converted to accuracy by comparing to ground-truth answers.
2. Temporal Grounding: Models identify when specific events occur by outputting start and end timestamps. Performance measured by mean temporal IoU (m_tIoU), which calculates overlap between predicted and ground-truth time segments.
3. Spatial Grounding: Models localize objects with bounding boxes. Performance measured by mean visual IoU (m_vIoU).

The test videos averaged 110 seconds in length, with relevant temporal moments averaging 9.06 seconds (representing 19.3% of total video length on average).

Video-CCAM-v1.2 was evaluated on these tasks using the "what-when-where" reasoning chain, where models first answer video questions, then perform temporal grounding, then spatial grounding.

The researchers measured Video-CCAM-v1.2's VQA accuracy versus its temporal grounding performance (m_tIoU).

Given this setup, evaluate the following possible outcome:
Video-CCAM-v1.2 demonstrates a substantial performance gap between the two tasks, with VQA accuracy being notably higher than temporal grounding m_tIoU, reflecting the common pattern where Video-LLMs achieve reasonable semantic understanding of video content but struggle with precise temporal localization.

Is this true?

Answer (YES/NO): YES